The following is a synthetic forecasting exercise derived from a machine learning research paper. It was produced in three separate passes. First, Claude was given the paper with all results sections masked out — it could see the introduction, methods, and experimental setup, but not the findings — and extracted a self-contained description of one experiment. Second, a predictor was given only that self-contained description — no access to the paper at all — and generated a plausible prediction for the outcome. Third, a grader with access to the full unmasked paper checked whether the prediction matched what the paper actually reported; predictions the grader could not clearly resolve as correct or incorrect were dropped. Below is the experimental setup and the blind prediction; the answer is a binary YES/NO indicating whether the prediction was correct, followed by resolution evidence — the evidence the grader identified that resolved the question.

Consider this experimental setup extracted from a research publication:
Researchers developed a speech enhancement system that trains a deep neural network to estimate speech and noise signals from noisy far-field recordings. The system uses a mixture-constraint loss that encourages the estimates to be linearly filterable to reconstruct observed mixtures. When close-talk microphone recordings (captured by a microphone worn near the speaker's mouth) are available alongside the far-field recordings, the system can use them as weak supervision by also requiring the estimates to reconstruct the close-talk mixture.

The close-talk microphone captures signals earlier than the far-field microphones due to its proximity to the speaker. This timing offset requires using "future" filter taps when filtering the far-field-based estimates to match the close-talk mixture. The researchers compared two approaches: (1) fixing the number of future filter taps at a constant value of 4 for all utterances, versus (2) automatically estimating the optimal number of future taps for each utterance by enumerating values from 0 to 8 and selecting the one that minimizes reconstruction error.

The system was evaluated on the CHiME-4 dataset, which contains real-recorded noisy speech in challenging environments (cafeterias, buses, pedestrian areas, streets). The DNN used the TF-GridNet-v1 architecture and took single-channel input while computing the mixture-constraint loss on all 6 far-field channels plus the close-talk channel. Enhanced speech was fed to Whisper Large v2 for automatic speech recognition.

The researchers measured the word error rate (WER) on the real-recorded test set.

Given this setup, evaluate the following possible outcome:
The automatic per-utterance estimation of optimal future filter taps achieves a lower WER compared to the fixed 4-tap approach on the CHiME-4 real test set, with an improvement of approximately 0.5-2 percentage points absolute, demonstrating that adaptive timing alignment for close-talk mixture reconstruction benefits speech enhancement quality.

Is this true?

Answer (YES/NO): NO